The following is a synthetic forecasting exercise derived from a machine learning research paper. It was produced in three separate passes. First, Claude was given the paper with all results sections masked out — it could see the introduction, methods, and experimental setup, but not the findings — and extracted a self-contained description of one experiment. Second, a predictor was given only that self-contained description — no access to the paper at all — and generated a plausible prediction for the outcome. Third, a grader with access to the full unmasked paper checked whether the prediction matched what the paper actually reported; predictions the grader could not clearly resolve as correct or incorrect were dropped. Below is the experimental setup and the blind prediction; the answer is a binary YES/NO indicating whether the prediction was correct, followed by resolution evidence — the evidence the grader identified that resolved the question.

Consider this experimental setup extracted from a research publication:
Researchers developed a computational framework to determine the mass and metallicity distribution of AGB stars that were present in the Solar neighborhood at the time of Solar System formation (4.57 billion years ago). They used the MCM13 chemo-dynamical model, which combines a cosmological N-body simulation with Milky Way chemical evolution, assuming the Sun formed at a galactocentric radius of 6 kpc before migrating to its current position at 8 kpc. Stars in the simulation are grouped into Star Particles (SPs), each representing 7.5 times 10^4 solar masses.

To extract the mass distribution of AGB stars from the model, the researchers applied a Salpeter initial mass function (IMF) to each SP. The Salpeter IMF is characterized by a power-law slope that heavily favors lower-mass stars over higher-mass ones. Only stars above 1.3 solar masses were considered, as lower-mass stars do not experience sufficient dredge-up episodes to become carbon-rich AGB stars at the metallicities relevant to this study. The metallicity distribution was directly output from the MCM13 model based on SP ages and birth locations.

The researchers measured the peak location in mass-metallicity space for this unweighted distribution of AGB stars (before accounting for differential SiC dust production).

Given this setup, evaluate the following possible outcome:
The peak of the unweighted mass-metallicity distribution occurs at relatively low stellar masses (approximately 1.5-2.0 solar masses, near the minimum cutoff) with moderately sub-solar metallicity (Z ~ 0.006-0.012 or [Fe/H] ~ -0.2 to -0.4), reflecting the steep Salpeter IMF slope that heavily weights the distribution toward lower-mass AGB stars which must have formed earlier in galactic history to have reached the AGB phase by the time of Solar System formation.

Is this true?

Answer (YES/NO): NO